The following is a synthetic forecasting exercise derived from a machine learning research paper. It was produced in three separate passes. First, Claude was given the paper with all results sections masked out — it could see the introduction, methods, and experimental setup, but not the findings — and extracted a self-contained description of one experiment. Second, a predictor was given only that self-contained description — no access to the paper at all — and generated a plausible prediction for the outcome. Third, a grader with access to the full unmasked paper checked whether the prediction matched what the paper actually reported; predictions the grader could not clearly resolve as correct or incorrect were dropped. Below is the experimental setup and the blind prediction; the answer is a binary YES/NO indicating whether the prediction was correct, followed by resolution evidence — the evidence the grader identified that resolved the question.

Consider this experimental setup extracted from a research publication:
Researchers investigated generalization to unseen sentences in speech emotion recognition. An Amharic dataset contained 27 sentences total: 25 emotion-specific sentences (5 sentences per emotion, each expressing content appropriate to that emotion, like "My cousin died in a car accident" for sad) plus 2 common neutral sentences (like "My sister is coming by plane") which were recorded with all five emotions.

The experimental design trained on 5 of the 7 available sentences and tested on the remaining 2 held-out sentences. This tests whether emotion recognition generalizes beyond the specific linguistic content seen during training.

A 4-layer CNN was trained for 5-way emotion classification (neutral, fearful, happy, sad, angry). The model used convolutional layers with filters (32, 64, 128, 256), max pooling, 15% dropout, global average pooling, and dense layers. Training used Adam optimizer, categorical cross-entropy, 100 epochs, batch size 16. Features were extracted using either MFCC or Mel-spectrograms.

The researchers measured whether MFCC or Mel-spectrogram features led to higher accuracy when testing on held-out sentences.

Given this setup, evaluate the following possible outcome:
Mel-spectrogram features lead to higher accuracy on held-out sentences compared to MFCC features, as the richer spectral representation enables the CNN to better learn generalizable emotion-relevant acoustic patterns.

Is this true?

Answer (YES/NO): NO